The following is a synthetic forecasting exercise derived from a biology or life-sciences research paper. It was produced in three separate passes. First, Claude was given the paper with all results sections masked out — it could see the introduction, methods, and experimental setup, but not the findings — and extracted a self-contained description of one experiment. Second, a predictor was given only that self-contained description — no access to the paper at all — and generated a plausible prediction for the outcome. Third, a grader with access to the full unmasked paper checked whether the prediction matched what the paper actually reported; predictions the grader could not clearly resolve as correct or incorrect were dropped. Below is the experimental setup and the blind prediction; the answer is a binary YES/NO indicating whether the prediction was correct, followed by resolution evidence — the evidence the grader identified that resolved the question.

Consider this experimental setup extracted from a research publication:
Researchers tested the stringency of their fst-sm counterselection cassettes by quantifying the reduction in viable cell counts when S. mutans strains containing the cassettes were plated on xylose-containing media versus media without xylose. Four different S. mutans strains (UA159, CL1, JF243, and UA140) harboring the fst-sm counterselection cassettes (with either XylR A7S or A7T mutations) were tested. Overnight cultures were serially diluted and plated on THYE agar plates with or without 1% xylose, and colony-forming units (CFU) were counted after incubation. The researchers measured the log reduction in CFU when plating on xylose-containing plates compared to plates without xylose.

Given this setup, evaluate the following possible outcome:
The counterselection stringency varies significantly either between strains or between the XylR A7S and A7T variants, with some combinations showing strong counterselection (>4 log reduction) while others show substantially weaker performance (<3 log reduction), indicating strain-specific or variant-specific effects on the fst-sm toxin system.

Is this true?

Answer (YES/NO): NO